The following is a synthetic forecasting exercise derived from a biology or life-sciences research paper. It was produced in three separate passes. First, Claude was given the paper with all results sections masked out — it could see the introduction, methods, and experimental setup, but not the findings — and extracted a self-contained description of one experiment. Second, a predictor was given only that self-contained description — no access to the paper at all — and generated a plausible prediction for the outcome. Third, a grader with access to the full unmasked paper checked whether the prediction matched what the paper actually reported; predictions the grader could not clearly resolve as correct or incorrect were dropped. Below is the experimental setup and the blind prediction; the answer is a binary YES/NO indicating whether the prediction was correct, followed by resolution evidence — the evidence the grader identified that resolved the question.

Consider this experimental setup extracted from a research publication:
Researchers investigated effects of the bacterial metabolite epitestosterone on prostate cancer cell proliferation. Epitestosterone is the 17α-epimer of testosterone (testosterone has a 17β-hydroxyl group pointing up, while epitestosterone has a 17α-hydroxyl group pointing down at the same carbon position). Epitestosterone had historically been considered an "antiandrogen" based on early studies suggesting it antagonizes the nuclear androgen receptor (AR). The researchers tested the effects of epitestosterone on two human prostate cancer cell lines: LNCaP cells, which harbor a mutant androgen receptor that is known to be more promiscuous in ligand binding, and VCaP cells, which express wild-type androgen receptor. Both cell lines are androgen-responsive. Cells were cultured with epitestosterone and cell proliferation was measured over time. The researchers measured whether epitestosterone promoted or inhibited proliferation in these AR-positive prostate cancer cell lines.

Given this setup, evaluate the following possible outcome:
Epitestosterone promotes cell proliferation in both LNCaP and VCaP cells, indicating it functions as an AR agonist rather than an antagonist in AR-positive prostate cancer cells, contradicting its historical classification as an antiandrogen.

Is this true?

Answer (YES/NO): YES